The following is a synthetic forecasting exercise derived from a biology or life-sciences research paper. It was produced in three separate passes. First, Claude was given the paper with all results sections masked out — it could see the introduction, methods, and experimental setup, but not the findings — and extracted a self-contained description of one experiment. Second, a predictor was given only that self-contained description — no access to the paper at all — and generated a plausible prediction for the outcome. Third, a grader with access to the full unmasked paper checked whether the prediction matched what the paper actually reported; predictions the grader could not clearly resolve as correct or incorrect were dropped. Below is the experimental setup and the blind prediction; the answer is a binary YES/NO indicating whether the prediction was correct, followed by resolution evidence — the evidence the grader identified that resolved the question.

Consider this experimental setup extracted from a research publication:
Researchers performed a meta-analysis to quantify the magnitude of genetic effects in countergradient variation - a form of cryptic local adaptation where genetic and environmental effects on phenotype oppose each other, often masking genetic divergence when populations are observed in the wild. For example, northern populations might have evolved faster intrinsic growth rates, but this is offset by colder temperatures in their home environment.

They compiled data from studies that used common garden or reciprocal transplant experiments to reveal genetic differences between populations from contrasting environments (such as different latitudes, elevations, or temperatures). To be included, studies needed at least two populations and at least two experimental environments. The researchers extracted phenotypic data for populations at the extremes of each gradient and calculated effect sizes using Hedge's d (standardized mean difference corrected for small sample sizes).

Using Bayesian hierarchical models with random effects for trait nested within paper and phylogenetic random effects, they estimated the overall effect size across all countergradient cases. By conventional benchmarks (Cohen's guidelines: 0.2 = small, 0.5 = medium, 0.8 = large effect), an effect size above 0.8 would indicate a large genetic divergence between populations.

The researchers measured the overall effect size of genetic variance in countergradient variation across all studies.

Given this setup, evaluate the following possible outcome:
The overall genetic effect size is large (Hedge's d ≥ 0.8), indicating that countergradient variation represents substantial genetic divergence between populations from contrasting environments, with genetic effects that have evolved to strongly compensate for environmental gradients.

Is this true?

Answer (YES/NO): YES